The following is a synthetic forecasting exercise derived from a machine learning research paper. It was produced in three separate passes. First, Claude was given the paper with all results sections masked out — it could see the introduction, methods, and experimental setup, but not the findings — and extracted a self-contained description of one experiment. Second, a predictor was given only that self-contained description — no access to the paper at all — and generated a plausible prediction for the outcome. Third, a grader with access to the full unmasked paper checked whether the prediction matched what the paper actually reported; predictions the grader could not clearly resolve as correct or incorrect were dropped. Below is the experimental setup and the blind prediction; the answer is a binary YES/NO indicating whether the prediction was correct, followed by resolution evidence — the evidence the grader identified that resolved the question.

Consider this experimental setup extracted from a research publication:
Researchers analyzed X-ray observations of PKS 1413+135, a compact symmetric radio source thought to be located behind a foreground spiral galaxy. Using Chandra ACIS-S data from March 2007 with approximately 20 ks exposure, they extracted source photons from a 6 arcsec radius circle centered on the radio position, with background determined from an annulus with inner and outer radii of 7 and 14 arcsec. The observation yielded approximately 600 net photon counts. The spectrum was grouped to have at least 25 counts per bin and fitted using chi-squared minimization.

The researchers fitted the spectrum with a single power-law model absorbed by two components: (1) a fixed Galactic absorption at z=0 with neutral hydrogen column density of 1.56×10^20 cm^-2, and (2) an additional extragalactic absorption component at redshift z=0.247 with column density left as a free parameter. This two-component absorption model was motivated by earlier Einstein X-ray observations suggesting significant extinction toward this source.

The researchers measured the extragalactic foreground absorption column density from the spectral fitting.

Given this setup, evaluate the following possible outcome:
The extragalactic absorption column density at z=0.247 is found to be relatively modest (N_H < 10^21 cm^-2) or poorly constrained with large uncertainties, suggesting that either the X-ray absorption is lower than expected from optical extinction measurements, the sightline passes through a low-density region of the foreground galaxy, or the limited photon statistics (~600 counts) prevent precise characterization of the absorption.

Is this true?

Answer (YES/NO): NO